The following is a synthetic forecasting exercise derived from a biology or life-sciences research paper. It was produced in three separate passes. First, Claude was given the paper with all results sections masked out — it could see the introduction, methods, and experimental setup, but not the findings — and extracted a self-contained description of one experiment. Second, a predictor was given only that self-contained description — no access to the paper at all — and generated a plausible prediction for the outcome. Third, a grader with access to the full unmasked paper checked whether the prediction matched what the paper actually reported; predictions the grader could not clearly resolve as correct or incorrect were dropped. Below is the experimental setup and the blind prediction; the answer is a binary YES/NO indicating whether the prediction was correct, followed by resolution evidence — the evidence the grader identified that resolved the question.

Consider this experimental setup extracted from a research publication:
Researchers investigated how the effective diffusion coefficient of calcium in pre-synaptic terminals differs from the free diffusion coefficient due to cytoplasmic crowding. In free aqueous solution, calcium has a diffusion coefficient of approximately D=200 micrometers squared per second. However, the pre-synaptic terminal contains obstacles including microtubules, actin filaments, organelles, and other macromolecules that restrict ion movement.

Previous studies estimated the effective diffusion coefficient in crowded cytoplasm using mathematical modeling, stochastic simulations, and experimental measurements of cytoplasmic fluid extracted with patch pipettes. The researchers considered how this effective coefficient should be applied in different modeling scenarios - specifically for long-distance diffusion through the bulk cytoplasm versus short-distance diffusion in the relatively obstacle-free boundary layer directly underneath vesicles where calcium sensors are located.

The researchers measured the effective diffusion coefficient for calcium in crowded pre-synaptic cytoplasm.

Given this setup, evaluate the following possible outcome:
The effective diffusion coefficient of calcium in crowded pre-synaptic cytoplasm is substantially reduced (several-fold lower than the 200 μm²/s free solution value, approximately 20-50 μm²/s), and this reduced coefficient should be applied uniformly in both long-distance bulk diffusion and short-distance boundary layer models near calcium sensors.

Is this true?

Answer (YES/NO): NO